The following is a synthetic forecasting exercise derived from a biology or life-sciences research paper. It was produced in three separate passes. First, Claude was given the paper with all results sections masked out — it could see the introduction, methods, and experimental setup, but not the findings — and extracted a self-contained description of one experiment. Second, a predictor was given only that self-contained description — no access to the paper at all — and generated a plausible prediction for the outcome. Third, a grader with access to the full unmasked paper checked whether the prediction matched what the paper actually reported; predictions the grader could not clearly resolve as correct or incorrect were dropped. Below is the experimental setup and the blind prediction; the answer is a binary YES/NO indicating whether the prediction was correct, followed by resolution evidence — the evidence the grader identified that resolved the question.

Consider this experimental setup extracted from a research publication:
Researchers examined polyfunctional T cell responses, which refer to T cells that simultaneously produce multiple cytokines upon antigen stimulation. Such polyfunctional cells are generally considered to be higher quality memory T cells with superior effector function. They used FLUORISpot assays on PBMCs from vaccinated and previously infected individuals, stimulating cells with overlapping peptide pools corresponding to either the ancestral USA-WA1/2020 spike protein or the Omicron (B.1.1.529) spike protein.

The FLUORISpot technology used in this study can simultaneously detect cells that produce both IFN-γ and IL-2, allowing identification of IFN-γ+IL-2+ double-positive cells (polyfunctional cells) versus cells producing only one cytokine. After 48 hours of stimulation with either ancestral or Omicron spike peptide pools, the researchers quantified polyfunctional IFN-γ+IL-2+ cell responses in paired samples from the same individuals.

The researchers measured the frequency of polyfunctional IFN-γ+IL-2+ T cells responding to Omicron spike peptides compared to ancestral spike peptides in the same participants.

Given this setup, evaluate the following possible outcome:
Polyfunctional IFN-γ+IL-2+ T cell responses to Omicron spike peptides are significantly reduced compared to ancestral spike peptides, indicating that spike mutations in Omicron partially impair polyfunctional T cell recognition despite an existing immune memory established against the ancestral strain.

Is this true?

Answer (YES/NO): YES